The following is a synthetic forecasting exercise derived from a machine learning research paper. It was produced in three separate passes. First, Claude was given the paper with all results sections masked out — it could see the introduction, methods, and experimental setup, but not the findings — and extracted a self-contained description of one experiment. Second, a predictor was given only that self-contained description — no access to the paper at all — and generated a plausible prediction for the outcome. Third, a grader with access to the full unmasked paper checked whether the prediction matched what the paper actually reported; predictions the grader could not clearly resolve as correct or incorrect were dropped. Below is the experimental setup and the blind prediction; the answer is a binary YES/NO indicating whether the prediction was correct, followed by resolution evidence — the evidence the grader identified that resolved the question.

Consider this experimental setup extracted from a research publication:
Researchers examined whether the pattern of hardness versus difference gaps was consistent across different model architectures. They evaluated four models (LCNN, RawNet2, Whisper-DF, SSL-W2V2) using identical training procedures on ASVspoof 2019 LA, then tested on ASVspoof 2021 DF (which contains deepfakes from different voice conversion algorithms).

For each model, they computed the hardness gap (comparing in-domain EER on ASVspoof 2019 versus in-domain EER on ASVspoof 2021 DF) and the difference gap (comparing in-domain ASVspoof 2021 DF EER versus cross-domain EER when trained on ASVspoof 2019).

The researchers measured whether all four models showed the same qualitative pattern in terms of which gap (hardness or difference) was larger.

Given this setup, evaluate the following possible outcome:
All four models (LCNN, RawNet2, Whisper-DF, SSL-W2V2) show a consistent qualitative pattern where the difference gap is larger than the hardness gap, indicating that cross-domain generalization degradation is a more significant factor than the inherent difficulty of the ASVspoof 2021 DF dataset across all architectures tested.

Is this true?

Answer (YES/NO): YES